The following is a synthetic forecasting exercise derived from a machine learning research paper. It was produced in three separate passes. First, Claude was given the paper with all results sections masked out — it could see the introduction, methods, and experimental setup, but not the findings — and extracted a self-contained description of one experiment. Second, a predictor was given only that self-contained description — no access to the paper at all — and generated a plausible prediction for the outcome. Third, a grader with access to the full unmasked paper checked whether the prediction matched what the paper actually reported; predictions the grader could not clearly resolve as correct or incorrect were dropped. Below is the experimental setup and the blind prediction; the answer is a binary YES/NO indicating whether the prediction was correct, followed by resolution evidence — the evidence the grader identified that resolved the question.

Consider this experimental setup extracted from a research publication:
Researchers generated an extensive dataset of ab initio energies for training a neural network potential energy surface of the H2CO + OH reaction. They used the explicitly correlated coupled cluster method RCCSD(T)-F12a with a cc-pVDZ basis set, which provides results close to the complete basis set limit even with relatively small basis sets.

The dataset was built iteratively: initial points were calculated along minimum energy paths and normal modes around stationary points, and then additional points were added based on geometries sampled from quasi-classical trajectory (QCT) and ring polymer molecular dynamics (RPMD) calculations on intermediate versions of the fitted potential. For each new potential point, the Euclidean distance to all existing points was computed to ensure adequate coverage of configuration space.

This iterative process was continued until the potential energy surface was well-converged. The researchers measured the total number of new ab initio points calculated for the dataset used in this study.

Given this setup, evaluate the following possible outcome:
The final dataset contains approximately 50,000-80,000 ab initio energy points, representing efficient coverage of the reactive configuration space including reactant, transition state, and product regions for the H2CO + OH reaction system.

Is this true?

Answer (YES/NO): NO